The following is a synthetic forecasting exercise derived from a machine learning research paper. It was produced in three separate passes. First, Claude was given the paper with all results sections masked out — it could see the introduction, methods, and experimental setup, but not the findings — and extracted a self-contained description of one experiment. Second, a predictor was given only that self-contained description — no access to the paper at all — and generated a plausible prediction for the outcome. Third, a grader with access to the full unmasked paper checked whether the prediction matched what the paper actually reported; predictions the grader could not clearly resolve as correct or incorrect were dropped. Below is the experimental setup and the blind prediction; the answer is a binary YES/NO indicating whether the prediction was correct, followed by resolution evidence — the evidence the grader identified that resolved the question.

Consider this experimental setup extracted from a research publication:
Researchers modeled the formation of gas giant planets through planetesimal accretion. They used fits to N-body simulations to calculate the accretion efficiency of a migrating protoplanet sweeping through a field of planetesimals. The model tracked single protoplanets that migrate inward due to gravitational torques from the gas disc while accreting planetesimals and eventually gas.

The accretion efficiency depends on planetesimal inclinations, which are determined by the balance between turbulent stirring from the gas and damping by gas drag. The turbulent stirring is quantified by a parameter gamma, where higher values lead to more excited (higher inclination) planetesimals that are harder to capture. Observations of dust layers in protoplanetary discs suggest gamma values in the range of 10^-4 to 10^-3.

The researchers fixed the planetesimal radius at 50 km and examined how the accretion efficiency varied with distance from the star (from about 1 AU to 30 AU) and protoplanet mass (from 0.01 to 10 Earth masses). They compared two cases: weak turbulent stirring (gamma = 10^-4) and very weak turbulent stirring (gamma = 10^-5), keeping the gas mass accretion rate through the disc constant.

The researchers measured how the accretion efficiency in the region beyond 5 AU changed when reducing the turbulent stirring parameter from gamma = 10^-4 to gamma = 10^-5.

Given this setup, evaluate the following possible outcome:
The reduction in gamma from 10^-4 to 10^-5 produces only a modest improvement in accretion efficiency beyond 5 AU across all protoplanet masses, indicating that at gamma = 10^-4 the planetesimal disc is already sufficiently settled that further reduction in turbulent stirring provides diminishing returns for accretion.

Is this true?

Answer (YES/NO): NO